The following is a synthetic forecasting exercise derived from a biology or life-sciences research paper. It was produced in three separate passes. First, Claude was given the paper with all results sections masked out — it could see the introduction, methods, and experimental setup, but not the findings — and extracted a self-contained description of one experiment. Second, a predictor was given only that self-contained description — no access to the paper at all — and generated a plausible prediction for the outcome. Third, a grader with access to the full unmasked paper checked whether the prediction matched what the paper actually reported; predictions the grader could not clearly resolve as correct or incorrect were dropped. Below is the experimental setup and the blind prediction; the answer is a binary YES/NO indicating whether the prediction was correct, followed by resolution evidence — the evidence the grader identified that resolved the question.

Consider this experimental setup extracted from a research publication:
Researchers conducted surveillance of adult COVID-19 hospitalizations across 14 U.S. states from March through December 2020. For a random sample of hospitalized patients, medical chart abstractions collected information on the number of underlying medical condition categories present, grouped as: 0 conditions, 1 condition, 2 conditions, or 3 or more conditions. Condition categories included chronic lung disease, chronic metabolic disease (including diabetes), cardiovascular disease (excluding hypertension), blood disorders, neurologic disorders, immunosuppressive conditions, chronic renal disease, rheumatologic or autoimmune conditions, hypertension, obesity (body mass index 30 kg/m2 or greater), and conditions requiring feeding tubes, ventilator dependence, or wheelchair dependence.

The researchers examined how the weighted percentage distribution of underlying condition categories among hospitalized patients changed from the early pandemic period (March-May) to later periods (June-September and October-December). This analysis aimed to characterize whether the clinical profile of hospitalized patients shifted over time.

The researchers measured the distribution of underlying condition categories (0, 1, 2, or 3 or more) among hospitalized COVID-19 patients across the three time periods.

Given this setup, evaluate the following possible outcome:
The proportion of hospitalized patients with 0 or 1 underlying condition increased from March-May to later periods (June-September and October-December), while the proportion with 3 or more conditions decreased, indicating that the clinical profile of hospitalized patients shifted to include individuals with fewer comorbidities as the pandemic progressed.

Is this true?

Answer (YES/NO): NO